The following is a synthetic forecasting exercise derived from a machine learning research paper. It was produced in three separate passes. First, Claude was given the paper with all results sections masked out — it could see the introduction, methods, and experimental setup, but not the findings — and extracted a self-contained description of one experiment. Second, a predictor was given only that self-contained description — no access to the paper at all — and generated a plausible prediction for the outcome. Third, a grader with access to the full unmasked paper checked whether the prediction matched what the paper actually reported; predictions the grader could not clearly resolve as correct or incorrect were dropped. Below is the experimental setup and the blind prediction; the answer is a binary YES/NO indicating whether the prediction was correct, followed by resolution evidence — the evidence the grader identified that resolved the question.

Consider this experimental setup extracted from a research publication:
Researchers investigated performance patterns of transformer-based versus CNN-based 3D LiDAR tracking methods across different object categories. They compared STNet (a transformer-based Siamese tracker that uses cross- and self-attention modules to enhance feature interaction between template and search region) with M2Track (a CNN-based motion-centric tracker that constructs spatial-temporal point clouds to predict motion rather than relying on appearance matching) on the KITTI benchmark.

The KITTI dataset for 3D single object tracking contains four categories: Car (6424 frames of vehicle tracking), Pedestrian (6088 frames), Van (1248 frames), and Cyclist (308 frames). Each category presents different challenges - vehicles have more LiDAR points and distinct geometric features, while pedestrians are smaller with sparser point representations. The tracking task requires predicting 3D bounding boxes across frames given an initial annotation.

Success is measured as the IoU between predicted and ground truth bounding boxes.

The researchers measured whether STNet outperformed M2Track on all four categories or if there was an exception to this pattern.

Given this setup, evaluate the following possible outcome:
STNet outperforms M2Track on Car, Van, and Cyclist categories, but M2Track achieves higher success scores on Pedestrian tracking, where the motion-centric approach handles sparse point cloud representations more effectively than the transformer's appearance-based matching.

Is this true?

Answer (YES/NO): YES